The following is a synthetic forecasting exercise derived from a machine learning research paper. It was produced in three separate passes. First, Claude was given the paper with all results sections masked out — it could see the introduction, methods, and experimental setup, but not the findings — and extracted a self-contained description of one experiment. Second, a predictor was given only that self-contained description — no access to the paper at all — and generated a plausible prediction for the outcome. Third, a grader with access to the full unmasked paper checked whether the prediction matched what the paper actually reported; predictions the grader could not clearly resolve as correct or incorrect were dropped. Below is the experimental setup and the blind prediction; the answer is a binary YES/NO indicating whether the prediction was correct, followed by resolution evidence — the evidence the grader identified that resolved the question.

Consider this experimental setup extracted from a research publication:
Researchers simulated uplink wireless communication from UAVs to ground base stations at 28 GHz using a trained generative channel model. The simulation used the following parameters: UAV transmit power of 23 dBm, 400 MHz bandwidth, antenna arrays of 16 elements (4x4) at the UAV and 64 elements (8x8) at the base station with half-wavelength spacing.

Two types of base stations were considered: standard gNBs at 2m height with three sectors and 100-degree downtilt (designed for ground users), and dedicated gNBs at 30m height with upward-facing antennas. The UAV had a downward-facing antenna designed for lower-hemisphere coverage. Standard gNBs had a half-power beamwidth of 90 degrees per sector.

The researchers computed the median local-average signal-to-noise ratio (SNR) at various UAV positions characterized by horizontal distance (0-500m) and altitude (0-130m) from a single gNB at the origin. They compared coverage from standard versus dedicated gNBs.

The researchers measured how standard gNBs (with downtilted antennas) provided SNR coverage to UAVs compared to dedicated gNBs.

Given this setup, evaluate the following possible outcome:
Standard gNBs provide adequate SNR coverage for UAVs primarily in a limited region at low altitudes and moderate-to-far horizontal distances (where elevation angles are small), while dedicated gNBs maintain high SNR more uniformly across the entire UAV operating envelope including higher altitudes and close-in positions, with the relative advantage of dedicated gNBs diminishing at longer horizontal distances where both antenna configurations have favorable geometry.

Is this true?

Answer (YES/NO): NO